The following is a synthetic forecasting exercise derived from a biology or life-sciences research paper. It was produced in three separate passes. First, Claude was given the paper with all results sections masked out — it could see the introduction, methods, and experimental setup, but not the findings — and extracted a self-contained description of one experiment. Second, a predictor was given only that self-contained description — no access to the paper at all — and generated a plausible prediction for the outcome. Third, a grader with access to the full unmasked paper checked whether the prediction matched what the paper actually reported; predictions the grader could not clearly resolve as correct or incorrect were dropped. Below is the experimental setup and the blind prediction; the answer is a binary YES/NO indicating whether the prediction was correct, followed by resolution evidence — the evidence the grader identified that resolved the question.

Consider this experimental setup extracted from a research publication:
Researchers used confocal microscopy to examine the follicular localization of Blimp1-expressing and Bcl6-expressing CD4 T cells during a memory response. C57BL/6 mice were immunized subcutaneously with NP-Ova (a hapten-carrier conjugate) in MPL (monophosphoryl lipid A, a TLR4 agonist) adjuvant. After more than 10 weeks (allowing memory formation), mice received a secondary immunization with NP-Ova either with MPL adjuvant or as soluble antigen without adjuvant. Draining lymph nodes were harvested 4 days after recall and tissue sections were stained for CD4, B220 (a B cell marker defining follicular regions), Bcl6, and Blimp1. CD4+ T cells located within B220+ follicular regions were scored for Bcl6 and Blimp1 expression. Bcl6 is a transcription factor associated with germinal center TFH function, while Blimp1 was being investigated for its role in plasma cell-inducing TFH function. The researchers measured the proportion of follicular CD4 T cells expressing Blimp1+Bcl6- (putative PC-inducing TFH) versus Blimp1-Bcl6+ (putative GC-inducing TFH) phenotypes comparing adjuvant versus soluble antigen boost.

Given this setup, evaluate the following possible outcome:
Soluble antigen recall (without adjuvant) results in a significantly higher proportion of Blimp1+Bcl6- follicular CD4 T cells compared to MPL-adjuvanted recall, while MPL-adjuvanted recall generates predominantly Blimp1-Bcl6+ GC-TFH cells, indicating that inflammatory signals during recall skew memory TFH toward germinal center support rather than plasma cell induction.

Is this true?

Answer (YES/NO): NO